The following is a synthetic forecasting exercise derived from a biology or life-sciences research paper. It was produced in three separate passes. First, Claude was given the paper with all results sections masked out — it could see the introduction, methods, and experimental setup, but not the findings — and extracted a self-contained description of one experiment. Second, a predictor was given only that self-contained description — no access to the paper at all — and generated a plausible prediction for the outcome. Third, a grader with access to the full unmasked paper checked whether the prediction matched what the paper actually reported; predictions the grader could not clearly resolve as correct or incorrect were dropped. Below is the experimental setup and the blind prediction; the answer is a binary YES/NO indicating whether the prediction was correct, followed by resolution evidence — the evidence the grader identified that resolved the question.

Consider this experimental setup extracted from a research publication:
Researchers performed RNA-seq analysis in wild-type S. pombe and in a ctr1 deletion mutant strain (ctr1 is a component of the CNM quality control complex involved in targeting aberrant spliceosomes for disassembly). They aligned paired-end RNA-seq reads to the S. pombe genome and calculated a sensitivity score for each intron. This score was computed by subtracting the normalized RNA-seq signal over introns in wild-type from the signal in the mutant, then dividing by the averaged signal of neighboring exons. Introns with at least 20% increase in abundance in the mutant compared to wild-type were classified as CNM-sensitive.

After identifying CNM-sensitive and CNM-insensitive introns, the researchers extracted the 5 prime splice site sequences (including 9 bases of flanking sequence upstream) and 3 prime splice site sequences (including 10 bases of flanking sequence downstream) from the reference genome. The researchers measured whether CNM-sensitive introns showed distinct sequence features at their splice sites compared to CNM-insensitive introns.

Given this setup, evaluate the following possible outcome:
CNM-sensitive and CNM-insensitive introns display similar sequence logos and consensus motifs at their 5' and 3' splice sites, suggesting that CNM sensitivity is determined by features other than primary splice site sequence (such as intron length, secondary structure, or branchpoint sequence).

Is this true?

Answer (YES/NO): NO